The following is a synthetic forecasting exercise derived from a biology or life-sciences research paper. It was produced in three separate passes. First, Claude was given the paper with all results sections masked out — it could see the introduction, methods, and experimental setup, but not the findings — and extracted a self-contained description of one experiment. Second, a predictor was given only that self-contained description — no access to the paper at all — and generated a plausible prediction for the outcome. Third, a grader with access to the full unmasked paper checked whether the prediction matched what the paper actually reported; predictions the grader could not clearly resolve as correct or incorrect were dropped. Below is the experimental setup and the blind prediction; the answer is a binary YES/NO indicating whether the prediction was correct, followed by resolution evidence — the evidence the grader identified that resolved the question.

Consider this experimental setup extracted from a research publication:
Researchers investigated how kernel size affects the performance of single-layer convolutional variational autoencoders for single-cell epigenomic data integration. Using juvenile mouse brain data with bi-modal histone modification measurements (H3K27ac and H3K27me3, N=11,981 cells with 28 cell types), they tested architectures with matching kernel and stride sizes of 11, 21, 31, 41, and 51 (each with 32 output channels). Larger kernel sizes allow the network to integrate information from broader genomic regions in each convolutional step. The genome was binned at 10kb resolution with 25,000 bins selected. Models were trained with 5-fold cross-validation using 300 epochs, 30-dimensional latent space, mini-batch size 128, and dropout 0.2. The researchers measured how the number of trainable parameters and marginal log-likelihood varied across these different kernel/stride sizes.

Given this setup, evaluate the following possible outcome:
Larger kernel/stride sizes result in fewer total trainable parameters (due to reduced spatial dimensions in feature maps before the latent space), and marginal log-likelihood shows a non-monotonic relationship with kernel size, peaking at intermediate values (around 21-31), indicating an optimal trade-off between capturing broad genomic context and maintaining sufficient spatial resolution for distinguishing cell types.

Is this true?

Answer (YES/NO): NO